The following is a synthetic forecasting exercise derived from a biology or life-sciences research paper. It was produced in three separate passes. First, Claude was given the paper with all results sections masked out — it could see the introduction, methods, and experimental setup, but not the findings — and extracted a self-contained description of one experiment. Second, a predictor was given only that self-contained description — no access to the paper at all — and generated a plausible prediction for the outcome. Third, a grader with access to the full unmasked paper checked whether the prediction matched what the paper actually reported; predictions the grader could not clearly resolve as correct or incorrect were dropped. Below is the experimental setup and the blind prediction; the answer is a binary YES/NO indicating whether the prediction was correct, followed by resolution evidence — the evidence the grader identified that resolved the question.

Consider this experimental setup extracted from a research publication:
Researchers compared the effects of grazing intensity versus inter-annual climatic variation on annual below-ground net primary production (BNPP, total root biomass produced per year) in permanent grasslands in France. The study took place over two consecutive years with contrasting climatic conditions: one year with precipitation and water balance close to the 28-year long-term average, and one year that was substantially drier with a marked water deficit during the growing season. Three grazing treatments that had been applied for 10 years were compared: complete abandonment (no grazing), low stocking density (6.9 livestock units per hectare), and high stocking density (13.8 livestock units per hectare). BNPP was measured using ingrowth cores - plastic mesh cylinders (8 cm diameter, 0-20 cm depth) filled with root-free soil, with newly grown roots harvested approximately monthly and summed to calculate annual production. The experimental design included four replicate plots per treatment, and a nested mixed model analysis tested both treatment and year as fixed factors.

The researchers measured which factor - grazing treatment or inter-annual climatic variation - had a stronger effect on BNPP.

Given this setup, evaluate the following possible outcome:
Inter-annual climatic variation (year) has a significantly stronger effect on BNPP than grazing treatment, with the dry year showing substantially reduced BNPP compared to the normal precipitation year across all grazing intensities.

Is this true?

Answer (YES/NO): YES